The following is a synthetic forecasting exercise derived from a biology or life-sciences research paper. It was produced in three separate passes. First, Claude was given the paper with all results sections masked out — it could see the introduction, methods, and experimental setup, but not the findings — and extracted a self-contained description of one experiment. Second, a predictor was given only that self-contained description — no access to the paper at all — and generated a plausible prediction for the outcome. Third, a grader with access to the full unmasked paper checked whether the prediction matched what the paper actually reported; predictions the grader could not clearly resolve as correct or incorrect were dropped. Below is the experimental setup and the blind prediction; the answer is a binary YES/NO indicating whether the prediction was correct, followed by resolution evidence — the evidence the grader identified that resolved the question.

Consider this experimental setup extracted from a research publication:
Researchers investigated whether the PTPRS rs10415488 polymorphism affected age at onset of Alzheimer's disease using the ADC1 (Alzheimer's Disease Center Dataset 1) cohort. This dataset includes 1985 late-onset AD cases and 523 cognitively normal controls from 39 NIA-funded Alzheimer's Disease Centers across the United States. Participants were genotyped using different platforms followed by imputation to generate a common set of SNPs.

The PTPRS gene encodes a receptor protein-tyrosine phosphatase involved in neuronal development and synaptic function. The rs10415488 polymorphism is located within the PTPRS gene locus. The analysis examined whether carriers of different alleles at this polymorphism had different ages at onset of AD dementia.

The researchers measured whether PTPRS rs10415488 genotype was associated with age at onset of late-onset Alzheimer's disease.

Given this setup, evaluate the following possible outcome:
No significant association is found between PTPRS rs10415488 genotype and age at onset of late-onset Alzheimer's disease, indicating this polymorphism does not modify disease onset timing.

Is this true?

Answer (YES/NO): NO